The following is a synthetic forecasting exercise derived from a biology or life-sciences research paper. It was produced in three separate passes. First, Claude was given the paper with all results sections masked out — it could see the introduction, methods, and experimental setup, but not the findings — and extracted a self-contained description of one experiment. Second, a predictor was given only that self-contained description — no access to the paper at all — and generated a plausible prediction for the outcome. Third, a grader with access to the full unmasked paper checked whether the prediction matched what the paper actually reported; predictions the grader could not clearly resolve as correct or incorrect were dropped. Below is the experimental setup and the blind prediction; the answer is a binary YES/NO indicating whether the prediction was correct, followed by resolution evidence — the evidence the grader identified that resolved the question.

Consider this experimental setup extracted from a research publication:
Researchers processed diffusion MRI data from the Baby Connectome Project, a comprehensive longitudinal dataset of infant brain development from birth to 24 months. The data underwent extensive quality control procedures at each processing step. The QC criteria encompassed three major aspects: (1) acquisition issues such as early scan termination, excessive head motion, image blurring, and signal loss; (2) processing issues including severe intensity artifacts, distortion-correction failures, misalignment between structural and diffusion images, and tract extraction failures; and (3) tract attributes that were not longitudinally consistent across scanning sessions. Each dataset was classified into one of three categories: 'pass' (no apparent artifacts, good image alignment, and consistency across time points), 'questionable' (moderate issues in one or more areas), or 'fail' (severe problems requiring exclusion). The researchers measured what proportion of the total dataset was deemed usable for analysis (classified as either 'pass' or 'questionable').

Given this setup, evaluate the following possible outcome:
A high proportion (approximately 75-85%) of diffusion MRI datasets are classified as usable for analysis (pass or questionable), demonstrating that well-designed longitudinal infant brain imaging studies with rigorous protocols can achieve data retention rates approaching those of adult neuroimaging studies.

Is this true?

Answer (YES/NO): NO